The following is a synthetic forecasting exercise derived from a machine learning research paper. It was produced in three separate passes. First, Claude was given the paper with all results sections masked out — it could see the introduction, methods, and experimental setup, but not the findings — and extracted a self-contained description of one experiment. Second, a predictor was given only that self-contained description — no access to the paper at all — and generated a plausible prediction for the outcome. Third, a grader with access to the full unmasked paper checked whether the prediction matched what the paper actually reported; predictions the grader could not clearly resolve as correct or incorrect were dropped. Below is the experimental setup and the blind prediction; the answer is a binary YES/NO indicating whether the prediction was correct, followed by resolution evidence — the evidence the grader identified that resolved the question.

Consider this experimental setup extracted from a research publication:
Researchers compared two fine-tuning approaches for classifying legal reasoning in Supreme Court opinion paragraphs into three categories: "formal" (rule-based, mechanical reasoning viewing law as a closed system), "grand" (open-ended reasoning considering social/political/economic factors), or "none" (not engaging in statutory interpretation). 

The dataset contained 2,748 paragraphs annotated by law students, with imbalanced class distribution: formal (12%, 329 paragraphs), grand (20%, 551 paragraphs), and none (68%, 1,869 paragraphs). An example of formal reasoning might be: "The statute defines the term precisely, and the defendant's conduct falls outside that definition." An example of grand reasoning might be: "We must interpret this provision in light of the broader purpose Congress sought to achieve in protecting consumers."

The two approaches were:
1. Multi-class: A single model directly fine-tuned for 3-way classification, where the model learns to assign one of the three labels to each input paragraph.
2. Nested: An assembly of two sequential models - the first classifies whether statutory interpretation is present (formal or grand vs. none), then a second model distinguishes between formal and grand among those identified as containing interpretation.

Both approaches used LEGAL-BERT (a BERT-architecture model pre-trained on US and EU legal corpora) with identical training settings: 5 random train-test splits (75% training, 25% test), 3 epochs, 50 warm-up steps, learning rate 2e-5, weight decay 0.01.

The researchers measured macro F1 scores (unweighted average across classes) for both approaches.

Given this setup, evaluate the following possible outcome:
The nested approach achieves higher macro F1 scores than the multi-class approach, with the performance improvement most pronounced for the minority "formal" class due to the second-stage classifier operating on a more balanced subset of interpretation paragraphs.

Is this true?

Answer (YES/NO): NO